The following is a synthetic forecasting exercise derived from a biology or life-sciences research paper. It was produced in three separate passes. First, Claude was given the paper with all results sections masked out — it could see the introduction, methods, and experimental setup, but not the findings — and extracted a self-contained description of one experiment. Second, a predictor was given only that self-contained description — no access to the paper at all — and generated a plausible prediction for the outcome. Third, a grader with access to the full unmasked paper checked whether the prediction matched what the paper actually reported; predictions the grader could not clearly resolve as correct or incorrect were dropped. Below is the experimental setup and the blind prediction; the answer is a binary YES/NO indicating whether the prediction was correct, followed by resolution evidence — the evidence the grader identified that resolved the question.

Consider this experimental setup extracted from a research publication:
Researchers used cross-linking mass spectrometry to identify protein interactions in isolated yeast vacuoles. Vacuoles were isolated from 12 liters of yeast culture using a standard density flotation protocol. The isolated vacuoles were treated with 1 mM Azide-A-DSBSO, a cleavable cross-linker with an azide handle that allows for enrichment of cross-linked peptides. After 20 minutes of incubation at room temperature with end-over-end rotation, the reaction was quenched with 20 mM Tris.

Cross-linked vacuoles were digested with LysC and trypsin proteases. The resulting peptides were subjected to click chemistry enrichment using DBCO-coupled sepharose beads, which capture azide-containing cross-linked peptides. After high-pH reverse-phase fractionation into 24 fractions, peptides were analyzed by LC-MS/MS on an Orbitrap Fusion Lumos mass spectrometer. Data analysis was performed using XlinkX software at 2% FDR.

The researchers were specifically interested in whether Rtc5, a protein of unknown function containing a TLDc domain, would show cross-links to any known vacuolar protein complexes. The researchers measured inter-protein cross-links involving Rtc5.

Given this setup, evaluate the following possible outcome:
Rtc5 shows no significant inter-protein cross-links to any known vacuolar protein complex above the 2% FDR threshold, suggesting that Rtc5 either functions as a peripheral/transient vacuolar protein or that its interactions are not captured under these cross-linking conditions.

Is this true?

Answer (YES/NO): NO